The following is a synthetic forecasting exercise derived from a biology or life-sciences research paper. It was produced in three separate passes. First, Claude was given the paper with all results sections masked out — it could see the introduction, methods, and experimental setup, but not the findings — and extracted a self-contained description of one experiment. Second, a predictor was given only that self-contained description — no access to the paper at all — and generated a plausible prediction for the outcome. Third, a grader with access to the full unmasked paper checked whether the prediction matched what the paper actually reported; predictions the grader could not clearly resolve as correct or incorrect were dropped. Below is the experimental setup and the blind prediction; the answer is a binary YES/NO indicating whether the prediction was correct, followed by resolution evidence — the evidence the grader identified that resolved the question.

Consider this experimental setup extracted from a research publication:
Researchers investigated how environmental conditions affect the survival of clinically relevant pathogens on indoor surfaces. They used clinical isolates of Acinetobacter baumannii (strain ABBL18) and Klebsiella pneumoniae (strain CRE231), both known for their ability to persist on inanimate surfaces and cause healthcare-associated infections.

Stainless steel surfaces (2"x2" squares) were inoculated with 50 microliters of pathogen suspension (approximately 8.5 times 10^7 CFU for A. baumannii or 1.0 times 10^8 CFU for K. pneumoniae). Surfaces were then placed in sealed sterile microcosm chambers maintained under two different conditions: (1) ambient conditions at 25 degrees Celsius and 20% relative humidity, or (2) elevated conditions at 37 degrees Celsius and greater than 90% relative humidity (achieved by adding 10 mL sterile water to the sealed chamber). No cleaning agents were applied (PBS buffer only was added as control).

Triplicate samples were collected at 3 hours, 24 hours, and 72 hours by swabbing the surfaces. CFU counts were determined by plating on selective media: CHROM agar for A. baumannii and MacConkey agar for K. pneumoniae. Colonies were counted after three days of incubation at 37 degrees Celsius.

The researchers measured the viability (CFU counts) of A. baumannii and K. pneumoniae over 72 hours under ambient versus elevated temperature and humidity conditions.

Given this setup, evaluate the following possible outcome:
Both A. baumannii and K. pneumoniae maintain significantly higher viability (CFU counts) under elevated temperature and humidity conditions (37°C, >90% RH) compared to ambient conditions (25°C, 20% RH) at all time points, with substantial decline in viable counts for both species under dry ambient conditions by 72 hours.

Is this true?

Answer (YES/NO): NO